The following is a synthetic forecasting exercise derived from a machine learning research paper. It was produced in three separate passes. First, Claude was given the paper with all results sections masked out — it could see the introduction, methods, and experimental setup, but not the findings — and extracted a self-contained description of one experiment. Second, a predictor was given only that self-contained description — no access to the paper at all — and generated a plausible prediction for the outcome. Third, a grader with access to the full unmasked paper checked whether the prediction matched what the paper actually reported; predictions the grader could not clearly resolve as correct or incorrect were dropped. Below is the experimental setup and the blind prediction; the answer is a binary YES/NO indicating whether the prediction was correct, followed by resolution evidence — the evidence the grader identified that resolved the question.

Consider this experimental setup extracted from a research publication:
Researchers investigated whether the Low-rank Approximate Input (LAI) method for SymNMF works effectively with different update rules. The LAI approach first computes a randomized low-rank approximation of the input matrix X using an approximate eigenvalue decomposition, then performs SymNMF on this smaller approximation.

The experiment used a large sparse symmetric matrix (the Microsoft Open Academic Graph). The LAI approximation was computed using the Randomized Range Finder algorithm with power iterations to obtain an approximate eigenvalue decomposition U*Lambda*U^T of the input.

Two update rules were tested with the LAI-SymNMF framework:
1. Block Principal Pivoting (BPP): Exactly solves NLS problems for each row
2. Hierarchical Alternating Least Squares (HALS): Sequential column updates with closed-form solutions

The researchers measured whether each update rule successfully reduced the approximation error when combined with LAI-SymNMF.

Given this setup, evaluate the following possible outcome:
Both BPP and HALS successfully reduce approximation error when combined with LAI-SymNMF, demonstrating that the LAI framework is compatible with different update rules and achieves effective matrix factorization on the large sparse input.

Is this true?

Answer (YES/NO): NO